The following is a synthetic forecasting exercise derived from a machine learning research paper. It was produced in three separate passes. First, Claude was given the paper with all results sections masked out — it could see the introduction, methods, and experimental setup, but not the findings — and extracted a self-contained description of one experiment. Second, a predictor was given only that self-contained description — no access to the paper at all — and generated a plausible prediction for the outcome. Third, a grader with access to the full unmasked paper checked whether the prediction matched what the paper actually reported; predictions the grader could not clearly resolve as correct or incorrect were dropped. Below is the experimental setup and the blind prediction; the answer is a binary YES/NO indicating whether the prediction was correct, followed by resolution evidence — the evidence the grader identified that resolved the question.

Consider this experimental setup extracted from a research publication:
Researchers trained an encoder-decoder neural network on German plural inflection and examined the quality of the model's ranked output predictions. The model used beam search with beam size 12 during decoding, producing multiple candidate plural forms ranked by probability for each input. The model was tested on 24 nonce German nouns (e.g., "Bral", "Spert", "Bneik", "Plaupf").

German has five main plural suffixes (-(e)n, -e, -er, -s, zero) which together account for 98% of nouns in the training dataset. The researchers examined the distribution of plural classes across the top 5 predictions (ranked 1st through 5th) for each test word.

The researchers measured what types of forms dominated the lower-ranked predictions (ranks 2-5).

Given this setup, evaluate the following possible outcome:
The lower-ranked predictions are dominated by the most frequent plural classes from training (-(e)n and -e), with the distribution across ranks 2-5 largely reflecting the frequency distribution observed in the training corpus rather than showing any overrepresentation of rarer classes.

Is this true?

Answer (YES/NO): NO